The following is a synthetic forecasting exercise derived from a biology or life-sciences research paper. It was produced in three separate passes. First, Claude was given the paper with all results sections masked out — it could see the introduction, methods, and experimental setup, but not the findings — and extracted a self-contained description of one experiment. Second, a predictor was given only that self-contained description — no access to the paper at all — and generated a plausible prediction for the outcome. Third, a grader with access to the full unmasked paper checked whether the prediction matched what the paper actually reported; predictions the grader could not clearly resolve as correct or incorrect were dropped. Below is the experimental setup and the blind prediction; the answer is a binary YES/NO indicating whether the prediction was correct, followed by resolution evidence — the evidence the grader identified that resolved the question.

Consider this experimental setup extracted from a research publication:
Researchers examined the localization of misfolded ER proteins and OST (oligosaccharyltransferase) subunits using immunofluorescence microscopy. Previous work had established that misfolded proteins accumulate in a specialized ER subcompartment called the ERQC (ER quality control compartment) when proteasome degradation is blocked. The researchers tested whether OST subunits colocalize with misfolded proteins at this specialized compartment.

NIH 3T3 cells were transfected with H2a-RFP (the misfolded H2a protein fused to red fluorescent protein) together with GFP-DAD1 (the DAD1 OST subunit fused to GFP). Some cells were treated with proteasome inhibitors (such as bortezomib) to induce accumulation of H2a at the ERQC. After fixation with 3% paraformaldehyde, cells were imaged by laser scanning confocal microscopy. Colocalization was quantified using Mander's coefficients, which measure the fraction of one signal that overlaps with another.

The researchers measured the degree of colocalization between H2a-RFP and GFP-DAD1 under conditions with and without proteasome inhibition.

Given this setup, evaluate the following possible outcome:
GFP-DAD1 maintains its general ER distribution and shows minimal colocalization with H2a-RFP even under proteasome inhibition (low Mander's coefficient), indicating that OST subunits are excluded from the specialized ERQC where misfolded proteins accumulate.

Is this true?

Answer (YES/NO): NO